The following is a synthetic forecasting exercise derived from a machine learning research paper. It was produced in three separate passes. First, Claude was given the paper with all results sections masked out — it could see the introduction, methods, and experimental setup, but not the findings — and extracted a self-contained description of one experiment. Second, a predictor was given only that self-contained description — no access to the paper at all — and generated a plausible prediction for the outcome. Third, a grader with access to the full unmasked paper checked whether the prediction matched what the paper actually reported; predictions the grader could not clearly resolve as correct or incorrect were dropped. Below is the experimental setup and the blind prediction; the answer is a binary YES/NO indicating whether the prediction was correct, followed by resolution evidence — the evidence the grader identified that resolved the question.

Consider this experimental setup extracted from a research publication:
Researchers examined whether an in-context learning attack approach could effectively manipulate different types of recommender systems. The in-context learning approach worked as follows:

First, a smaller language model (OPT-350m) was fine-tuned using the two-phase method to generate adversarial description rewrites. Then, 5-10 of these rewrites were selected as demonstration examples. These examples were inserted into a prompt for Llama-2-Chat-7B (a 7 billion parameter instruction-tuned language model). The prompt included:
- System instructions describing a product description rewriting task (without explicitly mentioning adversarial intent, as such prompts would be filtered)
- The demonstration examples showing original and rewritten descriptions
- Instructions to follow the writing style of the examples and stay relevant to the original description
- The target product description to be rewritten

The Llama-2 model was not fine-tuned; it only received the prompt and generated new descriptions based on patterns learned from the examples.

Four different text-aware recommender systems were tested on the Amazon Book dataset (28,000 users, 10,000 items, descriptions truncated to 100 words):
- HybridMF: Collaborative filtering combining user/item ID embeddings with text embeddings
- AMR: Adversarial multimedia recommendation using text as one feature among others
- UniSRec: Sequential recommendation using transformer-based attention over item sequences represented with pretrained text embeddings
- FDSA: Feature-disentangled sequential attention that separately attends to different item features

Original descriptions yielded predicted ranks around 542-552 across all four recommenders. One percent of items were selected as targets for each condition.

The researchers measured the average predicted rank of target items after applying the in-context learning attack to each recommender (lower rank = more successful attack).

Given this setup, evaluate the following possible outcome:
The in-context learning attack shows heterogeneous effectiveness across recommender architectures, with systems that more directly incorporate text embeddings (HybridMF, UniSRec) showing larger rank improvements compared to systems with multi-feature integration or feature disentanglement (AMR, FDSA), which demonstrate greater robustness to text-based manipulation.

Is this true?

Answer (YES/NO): NO